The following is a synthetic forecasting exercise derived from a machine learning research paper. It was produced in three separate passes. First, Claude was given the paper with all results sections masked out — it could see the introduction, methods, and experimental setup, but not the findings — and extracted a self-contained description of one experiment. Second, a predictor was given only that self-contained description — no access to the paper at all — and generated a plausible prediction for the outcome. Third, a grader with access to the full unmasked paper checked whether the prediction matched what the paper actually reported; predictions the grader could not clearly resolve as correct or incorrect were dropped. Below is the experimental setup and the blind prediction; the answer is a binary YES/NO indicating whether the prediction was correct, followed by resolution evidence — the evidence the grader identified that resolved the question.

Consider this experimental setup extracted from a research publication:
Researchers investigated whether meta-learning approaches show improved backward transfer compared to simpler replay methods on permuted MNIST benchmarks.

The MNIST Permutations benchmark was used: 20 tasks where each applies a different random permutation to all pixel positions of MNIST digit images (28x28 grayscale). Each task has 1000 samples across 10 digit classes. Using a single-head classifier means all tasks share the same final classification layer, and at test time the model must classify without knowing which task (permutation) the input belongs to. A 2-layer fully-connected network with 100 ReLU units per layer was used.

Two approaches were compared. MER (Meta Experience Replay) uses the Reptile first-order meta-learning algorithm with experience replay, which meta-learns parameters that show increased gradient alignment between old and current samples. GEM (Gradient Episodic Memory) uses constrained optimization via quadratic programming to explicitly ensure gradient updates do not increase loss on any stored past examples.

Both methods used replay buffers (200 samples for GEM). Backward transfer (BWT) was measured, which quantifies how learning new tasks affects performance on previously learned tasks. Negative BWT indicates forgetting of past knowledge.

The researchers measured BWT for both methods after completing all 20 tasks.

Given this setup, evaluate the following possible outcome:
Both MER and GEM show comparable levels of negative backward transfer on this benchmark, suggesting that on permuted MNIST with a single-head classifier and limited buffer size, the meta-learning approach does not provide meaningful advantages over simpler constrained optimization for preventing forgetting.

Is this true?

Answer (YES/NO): NO